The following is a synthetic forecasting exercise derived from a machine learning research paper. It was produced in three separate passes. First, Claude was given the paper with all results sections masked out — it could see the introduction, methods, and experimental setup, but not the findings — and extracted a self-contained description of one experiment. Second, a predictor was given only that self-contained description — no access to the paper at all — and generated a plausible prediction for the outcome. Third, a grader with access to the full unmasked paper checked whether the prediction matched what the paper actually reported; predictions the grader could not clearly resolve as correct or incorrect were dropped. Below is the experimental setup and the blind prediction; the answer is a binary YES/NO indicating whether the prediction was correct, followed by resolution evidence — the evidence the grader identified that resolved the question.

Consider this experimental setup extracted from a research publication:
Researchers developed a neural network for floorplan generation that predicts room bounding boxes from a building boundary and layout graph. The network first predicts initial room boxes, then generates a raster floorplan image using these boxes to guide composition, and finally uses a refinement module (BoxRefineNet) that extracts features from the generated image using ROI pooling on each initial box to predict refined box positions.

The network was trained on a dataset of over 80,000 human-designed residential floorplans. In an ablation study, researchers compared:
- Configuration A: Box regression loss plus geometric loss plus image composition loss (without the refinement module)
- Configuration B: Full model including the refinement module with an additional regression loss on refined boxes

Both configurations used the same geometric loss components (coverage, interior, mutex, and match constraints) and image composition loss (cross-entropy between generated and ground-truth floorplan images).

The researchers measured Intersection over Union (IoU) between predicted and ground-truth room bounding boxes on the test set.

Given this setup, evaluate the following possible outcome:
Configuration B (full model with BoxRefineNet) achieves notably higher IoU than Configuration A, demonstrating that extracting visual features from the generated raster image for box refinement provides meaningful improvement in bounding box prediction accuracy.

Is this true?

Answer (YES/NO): YES